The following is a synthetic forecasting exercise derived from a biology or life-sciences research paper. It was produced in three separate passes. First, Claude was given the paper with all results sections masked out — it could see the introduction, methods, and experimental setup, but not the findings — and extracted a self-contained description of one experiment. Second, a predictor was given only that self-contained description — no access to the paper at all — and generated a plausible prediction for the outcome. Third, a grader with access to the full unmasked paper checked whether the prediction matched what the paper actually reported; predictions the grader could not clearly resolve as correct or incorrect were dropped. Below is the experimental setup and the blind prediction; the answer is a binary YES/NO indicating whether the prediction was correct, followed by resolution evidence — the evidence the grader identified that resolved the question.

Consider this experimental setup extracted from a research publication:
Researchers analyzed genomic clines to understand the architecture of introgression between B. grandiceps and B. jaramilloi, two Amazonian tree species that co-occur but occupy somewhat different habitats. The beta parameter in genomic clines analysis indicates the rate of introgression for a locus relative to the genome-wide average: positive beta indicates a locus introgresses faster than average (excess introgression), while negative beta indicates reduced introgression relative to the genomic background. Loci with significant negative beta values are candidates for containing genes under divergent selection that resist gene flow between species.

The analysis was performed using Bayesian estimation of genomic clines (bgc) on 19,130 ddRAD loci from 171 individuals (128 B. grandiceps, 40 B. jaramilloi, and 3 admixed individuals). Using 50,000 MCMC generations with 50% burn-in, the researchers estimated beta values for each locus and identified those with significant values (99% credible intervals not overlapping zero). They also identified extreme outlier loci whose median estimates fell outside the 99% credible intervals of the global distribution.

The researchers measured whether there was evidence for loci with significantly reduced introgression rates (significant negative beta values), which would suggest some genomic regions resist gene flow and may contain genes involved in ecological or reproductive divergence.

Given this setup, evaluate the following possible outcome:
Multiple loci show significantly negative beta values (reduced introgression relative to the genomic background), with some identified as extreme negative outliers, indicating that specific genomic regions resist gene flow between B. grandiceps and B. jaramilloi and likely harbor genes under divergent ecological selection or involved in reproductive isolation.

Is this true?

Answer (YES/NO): NO